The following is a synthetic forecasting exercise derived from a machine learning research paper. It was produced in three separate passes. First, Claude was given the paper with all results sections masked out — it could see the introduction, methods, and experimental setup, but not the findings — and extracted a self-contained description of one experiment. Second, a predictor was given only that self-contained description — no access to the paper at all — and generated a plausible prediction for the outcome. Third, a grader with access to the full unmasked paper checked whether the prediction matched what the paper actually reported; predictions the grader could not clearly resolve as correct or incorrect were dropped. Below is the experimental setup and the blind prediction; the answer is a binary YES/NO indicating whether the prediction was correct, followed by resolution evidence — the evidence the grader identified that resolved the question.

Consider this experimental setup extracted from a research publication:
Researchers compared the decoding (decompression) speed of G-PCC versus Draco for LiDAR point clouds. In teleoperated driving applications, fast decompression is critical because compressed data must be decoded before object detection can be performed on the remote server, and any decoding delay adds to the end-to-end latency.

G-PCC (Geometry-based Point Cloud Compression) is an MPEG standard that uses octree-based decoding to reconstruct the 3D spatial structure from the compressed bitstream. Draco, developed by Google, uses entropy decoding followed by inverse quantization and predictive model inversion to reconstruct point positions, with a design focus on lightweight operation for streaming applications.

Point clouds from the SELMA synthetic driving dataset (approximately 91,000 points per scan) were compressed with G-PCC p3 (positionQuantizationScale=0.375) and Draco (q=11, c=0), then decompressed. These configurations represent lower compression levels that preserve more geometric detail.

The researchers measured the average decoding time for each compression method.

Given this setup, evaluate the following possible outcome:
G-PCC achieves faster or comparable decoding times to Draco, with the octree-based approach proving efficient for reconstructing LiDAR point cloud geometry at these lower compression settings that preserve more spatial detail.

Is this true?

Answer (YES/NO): NO